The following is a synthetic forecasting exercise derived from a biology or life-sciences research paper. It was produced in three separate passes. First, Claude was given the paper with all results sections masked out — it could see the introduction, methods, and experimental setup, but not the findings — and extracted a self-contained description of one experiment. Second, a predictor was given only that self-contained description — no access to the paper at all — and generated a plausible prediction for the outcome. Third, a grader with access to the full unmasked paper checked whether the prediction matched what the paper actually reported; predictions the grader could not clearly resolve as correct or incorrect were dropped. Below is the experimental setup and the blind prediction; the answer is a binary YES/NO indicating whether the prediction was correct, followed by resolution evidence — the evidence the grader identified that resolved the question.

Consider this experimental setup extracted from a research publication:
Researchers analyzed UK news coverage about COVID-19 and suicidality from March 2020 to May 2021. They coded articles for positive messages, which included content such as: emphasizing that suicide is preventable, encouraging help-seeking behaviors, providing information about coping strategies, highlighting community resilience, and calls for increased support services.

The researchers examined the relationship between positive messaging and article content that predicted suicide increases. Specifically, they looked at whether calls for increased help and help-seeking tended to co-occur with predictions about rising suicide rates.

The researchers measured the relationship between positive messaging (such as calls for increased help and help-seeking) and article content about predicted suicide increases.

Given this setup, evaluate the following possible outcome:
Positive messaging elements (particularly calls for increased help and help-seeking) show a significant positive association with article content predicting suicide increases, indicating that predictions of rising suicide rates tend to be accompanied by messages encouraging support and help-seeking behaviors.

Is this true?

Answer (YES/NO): YES